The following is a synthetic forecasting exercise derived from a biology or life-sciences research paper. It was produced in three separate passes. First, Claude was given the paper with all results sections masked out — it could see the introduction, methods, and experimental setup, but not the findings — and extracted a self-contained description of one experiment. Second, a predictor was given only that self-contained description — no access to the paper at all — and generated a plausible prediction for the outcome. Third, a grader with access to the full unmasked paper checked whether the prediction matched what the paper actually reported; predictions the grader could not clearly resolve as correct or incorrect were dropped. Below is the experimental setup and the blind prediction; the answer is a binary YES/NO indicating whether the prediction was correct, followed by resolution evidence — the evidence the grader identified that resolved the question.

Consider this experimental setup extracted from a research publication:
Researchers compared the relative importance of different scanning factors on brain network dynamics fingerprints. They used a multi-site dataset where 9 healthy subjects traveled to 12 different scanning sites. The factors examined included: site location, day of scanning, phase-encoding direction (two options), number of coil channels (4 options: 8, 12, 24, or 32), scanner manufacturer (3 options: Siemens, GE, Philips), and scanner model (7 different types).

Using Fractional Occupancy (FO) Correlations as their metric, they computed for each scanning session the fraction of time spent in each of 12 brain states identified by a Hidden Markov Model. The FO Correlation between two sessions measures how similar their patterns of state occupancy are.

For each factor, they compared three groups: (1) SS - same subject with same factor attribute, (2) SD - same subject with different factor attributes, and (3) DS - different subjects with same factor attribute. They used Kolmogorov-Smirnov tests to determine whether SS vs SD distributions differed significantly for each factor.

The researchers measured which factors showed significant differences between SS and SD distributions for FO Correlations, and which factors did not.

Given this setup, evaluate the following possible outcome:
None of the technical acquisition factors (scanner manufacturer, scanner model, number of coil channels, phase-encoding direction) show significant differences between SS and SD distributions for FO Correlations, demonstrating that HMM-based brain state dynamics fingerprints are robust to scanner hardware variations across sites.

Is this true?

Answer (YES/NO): NO